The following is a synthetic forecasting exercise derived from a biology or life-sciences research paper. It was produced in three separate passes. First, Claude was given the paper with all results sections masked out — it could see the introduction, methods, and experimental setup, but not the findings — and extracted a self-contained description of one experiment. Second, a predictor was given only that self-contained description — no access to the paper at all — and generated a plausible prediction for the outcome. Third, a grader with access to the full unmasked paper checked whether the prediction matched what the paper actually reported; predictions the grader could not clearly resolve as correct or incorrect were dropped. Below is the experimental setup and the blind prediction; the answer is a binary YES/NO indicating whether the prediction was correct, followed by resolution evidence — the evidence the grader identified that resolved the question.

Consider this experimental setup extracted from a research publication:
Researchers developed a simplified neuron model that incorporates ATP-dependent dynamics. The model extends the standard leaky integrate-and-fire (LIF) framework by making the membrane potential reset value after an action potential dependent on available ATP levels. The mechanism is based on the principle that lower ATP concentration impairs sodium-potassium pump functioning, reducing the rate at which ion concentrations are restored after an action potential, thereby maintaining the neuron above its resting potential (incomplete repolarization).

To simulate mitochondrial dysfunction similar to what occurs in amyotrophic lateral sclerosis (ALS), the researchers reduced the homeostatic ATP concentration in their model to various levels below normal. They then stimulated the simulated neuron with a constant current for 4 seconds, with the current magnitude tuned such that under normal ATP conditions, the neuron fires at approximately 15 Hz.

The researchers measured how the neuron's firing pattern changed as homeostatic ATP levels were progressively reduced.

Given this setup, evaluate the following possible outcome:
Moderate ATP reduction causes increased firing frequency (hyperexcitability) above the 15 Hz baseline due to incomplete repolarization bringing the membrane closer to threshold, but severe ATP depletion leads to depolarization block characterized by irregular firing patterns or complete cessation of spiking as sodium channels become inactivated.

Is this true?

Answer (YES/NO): NO